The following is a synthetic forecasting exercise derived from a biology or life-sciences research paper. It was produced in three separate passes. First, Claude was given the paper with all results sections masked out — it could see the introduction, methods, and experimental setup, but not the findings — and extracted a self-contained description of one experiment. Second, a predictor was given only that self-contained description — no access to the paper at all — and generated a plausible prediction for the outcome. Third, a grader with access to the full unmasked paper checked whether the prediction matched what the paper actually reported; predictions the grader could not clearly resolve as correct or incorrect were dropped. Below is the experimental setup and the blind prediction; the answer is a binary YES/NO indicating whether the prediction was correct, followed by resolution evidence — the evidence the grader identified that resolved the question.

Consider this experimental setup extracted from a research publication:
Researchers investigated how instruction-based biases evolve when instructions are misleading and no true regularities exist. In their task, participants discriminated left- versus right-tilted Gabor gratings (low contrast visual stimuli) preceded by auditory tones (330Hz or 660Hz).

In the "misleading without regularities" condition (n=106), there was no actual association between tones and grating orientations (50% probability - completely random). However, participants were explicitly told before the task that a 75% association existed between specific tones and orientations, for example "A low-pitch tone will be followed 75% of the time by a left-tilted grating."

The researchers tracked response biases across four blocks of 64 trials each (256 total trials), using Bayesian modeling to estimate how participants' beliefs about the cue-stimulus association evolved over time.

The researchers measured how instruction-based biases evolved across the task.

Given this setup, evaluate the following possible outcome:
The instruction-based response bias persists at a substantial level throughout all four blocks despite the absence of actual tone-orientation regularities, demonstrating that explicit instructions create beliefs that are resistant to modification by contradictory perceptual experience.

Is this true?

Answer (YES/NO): NO